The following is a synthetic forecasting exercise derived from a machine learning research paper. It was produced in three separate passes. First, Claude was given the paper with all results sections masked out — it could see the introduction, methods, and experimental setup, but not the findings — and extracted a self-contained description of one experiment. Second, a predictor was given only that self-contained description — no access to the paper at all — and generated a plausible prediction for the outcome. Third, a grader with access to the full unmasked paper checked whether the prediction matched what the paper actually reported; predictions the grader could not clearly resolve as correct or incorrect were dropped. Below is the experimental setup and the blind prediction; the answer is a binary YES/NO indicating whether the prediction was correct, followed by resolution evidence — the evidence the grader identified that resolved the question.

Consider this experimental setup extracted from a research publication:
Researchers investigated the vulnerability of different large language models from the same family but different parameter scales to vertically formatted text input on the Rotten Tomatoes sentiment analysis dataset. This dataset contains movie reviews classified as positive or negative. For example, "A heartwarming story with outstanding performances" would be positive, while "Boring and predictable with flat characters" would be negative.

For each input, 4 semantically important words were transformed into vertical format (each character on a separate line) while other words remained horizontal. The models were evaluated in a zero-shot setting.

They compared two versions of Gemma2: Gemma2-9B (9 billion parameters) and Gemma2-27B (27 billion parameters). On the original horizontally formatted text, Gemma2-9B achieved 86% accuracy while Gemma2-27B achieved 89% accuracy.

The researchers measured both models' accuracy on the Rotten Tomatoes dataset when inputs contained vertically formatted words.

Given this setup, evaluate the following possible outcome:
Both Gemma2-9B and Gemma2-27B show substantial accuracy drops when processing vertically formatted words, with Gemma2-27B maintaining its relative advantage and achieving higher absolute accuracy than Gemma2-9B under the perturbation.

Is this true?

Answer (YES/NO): NO